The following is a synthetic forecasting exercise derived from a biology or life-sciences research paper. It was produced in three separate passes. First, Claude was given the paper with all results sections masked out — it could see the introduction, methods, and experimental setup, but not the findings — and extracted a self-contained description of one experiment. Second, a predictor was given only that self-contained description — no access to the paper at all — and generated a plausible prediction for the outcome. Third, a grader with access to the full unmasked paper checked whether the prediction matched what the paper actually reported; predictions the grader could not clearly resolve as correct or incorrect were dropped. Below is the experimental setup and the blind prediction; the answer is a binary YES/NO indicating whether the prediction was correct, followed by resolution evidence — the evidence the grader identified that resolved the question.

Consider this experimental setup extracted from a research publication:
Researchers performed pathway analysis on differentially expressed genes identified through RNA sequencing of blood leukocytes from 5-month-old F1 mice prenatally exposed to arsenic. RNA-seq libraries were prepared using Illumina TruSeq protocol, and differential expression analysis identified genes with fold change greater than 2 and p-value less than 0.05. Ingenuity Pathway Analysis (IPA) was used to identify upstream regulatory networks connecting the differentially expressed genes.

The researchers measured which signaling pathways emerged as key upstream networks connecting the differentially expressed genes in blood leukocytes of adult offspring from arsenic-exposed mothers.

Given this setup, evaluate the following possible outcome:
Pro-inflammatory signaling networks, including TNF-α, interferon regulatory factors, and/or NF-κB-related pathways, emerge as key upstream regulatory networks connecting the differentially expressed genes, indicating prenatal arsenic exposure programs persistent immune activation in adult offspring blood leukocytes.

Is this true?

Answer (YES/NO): NO